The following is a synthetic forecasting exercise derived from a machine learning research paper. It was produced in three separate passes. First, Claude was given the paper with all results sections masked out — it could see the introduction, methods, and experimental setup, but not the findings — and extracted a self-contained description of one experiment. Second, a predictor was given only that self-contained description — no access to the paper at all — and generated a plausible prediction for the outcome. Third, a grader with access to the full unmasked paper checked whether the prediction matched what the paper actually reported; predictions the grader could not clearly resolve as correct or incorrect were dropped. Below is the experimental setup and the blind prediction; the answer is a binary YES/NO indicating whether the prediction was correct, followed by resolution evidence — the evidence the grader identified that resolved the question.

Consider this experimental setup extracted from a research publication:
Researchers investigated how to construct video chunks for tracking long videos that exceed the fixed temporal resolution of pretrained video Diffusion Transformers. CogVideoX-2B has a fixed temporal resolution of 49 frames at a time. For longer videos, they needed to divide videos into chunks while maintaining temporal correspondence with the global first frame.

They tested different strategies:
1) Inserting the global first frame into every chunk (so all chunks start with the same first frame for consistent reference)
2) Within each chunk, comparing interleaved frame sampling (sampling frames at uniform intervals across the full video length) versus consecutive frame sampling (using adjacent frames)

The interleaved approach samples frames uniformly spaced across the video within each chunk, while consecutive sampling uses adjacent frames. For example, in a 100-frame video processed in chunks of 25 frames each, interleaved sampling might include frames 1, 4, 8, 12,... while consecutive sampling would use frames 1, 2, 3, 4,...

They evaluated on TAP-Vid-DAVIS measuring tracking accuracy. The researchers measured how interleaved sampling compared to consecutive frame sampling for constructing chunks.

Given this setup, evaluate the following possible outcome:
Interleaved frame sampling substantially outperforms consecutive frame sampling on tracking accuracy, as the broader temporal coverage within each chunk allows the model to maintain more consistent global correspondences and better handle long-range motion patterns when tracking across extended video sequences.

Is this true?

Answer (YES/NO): YES